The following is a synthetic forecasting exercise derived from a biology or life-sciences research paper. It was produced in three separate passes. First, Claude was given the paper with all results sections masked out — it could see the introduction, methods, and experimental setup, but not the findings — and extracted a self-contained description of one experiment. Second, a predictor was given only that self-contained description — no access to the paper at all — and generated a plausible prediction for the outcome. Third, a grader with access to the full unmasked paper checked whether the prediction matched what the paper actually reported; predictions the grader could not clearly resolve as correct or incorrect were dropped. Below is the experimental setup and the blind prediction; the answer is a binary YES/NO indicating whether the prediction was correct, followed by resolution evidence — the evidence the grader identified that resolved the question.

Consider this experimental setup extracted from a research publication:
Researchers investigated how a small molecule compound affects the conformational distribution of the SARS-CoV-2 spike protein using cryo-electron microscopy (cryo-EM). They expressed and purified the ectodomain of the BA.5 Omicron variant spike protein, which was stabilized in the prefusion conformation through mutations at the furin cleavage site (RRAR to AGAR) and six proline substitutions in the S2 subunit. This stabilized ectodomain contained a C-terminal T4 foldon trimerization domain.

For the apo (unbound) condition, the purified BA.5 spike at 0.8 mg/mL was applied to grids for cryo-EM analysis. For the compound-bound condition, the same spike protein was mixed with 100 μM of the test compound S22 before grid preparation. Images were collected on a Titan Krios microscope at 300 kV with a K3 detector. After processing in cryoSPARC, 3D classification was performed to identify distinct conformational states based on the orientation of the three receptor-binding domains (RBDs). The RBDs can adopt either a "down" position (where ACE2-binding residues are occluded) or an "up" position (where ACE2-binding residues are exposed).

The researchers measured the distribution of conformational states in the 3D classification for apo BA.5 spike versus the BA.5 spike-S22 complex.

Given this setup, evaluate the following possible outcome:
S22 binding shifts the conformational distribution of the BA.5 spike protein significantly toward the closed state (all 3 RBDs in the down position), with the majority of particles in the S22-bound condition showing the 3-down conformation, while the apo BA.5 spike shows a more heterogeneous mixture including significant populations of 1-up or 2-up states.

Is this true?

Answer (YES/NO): YES